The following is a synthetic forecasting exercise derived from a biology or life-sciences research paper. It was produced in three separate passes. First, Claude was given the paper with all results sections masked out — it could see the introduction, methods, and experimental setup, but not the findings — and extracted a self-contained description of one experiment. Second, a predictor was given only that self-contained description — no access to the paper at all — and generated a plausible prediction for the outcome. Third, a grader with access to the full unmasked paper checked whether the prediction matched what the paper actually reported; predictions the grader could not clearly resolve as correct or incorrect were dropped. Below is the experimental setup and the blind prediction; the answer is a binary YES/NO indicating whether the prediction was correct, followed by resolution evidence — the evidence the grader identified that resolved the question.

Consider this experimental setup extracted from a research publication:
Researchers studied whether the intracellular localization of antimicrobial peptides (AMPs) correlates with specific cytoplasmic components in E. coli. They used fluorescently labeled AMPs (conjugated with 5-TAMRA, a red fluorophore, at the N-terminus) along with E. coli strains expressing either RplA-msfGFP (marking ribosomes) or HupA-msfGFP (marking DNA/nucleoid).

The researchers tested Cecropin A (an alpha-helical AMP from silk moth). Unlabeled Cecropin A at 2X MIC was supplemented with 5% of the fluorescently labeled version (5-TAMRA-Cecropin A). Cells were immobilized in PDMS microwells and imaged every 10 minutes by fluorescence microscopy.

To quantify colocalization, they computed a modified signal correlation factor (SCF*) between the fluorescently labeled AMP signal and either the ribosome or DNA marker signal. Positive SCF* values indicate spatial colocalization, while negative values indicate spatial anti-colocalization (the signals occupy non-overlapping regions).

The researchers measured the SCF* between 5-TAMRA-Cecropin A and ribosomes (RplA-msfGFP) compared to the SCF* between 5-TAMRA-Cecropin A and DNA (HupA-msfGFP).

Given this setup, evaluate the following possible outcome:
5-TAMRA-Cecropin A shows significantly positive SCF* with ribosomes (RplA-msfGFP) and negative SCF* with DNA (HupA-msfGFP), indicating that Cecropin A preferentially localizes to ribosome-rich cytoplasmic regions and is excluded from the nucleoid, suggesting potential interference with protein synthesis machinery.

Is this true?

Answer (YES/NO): YES